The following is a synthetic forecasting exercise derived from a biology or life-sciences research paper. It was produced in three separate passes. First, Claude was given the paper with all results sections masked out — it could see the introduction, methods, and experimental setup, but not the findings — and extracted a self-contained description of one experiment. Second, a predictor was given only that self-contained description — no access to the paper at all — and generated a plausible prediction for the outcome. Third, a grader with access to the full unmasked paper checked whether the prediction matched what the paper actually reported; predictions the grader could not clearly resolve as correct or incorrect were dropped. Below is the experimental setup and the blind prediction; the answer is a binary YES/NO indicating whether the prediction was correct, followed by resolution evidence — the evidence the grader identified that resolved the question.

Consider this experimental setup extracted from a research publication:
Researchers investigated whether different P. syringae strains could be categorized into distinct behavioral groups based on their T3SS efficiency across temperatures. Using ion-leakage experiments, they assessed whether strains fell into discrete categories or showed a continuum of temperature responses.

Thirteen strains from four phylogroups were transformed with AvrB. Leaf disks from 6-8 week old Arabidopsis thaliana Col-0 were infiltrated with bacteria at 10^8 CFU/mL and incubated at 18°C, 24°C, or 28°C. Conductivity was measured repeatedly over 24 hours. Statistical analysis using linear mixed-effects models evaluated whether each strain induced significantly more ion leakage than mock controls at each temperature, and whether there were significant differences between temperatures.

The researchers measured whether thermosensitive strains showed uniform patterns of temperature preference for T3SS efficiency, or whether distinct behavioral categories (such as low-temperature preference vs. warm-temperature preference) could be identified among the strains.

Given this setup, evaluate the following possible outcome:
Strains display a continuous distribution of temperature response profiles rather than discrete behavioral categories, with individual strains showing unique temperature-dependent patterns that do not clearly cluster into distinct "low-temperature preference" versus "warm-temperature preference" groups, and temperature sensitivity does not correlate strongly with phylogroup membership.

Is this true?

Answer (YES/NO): NO